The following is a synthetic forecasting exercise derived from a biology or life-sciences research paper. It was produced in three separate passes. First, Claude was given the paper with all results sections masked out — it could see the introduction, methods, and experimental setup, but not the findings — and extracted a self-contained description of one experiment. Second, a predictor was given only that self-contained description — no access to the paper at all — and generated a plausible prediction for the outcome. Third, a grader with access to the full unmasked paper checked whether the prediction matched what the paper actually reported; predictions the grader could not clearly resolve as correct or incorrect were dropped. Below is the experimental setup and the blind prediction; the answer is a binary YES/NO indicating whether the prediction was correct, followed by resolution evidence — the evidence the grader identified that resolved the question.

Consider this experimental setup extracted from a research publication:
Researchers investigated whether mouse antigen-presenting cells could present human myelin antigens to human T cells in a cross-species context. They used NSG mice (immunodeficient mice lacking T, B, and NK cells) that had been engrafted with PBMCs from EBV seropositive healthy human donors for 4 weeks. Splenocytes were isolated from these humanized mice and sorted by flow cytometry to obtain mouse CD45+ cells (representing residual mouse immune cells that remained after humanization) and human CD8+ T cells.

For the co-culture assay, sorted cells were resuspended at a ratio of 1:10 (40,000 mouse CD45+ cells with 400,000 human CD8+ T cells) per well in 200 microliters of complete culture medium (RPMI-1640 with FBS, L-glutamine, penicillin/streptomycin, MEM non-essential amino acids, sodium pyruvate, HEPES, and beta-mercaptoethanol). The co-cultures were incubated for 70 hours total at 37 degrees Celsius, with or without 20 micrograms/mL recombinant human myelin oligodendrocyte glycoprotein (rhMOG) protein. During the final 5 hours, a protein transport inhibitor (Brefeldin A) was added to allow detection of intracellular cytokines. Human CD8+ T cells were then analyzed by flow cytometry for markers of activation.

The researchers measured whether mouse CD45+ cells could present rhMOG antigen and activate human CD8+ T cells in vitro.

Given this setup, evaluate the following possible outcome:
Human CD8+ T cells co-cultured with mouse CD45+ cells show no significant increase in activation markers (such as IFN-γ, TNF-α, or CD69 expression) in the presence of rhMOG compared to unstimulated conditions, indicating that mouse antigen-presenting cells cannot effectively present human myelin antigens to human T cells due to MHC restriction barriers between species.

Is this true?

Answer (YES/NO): NO